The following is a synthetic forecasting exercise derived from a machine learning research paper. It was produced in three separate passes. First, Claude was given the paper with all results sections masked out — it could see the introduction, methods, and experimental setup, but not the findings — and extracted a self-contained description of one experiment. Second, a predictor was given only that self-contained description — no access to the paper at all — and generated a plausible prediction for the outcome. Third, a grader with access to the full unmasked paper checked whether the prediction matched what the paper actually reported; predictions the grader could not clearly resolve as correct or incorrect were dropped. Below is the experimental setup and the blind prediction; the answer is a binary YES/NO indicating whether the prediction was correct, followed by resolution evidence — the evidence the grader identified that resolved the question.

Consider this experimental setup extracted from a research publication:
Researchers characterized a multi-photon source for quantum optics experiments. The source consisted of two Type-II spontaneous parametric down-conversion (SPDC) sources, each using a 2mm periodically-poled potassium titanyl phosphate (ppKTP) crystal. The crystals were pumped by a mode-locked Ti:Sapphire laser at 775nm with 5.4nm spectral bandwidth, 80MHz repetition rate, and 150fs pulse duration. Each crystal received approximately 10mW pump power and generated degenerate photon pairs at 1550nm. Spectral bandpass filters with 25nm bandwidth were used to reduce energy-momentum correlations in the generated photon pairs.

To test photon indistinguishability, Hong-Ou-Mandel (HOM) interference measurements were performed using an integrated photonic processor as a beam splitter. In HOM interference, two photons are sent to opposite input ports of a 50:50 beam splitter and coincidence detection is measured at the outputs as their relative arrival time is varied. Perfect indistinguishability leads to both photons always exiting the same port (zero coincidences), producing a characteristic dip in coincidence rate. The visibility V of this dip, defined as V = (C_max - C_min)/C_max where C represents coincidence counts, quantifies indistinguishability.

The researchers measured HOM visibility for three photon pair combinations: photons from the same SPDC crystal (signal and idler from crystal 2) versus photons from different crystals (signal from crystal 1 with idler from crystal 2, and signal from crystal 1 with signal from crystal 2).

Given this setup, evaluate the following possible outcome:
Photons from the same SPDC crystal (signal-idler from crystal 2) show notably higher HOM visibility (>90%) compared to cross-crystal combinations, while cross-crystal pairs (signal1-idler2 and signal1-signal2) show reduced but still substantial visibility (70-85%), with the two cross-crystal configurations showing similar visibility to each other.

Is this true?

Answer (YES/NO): NO